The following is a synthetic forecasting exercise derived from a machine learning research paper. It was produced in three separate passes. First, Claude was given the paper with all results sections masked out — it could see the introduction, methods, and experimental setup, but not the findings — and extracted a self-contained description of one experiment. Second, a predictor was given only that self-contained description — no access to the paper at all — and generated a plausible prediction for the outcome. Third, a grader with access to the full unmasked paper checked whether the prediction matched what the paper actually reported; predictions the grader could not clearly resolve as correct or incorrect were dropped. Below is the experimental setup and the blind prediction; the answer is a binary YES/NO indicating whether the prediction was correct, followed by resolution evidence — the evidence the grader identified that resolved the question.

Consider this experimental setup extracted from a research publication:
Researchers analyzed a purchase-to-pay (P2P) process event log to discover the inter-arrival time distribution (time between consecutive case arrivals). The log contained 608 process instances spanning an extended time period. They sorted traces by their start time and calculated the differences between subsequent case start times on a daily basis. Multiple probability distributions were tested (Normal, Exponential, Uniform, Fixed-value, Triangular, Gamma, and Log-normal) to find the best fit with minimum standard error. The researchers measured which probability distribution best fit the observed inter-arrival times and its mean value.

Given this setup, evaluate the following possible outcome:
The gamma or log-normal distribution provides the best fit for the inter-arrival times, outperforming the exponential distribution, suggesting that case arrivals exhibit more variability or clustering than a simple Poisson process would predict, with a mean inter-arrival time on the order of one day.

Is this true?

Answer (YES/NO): NO